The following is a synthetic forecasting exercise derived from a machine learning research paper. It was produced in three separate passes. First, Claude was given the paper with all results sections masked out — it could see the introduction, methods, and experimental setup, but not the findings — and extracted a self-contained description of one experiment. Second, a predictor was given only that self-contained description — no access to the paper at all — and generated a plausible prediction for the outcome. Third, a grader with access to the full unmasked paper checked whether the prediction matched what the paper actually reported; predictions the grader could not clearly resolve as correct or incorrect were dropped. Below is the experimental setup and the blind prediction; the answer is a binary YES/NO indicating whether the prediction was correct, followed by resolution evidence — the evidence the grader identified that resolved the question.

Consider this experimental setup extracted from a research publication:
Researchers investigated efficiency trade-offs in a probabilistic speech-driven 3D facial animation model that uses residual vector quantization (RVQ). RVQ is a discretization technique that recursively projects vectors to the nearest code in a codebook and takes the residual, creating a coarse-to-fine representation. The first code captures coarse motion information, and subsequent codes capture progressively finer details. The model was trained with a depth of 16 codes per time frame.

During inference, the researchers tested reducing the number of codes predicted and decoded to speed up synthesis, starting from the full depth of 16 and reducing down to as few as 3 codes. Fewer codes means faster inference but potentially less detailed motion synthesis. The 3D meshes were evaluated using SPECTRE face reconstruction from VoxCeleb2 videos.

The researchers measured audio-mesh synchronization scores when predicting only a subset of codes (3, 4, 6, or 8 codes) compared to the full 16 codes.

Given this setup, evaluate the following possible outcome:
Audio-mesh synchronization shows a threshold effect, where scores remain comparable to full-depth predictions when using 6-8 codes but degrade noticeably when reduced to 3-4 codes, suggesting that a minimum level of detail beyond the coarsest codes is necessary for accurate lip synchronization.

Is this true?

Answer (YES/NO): NO